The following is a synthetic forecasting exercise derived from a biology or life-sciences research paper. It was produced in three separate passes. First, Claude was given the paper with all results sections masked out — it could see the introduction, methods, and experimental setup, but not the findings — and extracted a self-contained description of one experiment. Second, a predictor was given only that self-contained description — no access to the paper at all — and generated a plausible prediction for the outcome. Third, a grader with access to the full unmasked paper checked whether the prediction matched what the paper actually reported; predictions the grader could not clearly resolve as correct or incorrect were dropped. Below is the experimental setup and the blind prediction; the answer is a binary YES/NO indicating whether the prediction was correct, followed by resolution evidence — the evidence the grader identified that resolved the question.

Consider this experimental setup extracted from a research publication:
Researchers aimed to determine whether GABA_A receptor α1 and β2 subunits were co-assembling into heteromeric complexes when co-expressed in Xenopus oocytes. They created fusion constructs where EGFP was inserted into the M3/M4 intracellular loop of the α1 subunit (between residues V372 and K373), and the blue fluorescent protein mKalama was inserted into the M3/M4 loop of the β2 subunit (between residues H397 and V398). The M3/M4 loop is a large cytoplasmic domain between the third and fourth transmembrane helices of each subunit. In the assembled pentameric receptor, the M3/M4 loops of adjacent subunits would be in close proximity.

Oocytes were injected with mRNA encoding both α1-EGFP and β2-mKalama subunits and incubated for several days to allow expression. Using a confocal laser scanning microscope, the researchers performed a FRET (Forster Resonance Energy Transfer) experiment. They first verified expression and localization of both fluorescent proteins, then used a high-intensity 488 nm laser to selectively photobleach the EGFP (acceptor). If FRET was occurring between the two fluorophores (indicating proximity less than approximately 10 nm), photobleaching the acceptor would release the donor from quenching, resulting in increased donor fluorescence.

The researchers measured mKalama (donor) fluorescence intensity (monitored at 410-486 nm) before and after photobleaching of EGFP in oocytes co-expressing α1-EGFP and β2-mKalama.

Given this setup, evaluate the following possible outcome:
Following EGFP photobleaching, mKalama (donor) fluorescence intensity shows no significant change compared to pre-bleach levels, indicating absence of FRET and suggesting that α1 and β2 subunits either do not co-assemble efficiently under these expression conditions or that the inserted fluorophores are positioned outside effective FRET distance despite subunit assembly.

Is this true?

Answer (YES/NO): NO